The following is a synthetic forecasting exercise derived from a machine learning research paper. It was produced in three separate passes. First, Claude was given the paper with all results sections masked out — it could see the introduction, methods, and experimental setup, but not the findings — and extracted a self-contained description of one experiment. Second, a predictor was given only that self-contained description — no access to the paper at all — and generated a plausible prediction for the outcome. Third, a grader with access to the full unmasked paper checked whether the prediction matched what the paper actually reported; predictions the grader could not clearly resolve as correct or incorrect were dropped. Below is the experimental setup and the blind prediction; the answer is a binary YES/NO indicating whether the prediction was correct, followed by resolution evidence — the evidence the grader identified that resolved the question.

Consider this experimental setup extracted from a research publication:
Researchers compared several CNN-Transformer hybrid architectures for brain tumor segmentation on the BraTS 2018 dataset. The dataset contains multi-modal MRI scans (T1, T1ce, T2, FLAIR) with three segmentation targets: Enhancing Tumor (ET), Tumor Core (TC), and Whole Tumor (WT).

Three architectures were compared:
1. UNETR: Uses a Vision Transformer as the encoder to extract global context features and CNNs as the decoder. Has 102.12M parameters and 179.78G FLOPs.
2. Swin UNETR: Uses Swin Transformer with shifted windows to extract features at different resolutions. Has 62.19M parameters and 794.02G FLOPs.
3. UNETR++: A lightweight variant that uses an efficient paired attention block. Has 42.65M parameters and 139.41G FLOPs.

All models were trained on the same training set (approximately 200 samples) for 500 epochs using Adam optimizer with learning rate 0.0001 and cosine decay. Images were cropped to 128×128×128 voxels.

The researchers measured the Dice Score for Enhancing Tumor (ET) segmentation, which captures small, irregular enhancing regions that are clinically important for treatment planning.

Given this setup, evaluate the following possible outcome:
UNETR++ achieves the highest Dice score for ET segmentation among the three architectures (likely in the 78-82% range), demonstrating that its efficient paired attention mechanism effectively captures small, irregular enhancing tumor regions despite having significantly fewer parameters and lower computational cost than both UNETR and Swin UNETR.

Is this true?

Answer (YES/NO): NO